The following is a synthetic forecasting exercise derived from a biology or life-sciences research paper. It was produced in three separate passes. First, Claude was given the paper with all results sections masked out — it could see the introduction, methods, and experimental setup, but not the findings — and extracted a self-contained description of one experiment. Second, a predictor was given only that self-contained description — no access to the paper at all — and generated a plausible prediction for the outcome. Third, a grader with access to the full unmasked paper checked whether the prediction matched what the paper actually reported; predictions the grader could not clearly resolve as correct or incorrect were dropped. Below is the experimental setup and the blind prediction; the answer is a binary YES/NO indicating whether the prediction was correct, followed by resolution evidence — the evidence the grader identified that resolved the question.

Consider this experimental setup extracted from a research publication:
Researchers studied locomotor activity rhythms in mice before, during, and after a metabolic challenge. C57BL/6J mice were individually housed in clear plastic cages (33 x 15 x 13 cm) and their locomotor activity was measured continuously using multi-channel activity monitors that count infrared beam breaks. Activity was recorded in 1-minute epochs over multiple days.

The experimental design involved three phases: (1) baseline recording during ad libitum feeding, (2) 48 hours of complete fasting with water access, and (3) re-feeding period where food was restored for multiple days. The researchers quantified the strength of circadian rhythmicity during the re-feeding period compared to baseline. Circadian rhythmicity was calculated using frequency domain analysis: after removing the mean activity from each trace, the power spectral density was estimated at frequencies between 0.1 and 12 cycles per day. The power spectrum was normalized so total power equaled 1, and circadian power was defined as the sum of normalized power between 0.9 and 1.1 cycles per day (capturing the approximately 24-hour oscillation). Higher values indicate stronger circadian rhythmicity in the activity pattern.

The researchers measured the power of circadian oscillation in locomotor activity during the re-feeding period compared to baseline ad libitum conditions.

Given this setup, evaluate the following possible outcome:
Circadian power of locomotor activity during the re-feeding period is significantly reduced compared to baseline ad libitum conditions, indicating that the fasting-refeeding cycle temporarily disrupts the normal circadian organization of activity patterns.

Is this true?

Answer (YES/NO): NO